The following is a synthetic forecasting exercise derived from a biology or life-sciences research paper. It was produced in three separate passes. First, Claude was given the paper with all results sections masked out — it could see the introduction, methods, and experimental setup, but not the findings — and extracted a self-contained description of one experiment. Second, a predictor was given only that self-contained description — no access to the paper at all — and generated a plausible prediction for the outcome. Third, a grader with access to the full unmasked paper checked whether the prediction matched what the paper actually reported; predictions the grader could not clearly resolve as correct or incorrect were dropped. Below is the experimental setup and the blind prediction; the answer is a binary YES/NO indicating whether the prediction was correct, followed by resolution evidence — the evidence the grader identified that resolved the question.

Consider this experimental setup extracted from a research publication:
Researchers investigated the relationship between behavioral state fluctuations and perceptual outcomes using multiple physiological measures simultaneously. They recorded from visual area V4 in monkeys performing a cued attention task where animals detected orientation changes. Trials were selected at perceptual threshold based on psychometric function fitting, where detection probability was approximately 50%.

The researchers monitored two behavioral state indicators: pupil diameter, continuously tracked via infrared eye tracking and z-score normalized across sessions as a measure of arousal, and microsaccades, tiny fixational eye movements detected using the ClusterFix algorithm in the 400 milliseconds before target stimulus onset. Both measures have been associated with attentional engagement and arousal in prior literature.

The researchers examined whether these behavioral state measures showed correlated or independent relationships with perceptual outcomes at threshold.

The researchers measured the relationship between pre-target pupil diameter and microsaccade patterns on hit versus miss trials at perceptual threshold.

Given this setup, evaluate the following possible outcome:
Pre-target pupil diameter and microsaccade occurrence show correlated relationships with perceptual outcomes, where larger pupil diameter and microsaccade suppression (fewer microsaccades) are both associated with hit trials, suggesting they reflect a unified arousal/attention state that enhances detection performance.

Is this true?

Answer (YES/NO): NO